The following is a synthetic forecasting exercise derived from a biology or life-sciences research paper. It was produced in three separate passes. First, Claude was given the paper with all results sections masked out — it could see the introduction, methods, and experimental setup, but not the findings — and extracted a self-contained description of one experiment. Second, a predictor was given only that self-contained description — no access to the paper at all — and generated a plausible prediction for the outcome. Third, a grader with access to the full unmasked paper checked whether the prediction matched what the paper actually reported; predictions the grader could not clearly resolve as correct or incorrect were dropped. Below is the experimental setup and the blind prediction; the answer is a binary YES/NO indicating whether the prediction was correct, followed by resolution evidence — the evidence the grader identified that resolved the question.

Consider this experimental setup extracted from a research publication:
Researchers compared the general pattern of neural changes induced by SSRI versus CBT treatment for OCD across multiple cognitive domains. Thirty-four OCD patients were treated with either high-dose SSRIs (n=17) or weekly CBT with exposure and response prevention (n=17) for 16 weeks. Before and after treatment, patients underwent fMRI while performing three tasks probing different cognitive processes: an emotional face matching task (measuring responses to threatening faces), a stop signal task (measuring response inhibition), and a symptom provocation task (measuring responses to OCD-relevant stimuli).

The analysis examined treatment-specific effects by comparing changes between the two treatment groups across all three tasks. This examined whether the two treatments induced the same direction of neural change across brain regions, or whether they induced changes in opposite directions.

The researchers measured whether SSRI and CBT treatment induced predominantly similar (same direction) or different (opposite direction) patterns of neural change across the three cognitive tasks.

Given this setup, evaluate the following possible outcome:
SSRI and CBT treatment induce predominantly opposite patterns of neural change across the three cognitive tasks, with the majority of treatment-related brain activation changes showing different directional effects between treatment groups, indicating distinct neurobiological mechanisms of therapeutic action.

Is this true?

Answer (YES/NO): YES